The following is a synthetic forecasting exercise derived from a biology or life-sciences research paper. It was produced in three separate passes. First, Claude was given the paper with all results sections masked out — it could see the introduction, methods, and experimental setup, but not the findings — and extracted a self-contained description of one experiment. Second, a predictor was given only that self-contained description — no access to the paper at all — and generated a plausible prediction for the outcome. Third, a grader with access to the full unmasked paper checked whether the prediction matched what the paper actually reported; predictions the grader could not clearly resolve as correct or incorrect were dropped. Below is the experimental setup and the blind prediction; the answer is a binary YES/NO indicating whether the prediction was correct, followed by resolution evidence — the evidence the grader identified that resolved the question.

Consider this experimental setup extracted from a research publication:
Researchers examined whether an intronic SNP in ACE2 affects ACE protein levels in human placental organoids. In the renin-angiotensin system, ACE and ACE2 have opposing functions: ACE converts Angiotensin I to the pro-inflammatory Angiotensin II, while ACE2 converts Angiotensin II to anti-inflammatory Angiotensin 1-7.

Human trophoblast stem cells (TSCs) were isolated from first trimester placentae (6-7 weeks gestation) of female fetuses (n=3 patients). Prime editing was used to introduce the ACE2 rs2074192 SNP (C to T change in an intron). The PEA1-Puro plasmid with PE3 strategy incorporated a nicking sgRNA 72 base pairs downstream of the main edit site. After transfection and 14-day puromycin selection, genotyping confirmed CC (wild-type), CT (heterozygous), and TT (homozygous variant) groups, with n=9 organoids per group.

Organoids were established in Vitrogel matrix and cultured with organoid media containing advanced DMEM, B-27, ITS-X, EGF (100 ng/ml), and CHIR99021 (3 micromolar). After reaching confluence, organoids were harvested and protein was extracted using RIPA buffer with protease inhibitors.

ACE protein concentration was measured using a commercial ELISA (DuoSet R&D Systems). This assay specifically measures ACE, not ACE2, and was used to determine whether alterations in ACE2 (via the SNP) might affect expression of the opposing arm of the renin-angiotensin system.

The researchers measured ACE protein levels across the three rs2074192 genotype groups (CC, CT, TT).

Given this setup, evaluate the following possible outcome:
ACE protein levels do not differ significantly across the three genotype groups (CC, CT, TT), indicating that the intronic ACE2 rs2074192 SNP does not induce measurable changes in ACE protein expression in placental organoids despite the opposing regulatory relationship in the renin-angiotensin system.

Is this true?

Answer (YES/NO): YES